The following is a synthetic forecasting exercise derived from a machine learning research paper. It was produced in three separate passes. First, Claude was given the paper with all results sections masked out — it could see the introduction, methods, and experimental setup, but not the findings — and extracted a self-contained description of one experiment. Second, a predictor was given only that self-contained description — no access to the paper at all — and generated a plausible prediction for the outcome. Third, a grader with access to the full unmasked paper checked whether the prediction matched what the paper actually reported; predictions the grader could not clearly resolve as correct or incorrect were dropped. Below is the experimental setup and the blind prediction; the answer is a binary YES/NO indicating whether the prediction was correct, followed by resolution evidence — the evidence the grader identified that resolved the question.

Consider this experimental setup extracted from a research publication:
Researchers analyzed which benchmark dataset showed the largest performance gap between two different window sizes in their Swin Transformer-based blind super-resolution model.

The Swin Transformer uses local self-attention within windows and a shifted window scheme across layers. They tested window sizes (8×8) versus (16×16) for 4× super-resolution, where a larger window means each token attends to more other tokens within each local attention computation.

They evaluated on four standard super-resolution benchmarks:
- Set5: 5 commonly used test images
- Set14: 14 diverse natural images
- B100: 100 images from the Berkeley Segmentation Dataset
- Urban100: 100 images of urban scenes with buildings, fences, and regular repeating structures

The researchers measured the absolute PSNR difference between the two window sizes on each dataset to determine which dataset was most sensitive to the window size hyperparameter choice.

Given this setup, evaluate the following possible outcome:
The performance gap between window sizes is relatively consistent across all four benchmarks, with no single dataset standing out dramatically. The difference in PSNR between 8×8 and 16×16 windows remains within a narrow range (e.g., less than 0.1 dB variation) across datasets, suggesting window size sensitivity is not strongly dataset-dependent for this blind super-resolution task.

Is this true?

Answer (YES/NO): NO